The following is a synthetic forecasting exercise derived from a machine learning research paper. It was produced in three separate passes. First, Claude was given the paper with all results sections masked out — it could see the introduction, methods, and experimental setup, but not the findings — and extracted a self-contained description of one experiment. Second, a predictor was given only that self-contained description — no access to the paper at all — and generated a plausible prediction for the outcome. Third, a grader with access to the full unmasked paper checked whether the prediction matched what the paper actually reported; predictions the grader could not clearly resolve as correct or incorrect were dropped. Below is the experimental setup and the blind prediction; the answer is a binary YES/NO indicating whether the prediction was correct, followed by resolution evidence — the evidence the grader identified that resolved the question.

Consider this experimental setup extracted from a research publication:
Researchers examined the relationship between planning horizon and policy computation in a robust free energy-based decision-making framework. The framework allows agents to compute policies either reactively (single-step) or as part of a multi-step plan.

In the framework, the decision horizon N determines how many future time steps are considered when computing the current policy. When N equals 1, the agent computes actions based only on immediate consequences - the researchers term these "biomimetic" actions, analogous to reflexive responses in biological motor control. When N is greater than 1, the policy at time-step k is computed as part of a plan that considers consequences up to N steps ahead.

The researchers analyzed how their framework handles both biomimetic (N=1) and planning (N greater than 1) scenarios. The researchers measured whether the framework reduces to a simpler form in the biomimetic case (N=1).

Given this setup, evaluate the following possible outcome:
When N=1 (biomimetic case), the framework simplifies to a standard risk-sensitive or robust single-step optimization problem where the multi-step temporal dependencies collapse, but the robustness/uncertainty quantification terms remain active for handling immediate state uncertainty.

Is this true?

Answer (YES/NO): NO